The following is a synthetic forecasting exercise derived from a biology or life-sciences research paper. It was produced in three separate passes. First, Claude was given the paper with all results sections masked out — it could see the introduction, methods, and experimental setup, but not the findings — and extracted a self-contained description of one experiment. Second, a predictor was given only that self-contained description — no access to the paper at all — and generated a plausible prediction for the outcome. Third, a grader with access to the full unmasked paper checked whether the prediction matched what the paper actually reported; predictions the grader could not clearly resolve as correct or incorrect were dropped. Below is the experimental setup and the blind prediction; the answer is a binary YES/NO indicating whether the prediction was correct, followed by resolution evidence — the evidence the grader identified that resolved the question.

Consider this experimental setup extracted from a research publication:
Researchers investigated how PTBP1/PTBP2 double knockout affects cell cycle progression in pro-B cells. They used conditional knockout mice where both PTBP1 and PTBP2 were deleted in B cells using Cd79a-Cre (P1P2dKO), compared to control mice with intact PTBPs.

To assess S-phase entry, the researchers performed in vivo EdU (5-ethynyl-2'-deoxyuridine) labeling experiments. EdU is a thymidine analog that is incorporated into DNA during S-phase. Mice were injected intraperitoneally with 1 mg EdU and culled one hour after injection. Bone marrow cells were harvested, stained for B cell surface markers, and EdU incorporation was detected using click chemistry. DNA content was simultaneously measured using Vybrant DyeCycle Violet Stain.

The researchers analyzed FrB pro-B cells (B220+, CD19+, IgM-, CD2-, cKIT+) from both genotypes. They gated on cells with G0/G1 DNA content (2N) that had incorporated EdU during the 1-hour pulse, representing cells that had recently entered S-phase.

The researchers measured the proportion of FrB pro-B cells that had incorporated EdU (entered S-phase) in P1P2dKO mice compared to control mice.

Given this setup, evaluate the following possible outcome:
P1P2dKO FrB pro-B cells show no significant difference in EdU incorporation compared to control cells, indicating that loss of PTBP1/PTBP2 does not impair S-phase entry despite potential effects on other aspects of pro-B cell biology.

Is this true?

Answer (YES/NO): NO